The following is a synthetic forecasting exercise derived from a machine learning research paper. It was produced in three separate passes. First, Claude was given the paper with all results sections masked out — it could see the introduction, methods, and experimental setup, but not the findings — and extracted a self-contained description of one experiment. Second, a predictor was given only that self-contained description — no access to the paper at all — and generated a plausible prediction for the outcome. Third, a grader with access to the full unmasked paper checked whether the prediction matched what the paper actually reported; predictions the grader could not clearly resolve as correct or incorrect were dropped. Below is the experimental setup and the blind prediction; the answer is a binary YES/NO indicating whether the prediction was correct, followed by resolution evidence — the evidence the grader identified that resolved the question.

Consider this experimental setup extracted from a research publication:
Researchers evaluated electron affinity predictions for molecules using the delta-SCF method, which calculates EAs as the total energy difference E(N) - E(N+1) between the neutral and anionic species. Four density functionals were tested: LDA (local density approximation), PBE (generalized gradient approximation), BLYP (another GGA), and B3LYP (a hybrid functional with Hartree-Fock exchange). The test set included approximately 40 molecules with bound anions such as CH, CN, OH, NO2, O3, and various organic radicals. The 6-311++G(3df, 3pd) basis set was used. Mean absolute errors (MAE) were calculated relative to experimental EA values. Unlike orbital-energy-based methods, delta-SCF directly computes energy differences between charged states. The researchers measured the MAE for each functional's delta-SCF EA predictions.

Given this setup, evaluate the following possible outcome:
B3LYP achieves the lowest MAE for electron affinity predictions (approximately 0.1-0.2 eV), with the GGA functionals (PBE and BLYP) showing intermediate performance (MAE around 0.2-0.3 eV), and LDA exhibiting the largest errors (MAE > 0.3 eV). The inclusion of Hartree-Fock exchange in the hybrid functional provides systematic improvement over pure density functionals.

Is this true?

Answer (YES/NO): NO